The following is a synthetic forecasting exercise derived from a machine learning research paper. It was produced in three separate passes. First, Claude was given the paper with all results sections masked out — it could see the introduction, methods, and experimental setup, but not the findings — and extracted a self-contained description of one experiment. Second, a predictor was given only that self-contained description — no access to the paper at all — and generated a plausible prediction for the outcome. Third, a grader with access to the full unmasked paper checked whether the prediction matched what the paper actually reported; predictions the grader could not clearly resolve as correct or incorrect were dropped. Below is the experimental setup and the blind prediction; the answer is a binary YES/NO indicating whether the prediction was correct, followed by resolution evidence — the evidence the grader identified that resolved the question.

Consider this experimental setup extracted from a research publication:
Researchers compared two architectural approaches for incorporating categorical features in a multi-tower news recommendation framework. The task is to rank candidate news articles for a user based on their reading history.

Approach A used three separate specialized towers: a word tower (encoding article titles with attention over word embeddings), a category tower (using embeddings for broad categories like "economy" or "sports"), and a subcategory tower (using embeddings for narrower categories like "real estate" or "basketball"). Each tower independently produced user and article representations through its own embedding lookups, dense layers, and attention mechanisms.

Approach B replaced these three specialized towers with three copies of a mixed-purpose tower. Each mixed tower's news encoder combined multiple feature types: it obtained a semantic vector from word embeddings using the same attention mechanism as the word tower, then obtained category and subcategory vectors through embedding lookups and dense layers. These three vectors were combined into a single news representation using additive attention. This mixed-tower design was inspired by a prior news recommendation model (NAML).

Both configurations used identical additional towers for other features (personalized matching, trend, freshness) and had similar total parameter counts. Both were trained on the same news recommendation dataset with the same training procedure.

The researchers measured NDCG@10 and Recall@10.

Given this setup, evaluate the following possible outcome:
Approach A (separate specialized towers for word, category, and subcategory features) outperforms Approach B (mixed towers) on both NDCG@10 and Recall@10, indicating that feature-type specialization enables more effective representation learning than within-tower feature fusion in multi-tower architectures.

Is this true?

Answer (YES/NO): YES